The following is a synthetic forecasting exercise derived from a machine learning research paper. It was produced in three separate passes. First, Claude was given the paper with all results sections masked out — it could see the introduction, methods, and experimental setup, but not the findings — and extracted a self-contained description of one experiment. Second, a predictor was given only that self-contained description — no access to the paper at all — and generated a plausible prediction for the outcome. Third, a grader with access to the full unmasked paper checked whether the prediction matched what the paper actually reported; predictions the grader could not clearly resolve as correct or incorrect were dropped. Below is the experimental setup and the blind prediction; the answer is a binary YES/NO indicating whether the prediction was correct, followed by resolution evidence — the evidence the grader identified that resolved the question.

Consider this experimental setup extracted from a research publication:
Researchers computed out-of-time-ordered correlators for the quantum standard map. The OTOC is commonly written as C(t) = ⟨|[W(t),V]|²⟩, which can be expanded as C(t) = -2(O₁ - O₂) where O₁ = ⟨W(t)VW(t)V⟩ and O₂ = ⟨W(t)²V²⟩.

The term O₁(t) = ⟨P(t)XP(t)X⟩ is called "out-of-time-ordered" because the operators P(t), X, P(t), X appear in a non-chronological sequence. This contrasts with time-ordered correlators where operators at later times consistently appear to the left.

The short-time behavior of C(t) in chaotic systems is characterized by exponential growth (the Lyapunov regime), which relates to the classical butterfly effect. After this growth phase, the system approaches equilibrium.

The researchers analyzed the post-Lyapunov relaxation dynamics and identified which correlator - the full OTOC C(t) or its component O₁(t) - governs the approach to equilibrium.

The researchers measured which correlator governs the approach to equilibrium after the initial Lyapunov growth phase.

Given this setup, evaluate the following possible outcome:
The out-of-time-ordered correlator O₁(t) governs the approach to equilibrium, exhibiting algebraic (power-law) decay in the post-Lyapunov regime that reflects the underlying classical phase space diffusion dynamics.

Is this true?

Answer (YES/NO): NO